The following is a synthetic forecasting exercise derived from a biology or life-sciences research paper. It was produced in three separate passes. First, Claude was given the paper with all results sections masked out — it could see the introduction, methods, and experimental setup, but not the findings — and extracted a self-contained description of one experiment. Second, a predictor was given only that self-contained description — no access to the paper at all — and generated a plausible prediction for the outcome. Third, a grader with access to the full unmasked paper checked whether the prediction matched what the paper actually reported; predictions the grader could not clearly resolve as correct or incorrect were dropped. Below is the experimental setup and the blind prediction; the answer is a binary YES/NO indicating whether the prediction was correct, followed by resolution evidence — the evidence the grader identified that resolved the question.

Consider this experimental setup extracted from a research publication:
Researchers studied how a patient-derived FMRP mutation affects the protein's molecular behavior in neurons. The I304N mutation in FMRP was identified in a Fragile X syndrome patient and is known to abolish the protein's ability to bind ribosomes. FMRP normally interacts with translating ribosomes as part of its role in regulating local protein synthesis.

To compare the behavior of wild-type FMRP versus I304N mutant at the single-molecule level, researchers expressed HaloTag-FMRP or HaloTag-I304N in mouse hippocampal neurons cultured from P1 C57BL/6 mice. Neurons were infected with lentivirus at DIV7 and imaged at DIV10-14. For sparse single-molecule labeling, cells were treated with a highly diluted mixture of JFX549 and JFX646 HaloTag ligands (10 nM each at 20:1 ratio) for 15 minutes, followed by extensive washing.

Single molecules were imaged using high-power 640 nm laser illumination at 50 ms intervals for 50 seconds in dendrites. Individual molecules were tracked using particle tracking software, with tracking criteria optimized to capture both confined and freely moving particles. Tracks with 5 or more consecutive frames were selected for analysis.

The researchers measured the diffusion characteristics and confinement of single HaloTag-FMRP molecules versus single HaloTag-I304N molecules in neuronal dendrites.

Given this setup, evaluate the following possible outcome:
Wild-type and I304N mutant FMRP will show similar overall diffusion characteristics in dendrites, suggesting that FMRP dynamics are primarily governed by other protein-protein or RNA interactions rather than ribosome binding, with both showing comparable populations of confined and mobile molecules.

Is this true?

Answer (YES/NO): NO